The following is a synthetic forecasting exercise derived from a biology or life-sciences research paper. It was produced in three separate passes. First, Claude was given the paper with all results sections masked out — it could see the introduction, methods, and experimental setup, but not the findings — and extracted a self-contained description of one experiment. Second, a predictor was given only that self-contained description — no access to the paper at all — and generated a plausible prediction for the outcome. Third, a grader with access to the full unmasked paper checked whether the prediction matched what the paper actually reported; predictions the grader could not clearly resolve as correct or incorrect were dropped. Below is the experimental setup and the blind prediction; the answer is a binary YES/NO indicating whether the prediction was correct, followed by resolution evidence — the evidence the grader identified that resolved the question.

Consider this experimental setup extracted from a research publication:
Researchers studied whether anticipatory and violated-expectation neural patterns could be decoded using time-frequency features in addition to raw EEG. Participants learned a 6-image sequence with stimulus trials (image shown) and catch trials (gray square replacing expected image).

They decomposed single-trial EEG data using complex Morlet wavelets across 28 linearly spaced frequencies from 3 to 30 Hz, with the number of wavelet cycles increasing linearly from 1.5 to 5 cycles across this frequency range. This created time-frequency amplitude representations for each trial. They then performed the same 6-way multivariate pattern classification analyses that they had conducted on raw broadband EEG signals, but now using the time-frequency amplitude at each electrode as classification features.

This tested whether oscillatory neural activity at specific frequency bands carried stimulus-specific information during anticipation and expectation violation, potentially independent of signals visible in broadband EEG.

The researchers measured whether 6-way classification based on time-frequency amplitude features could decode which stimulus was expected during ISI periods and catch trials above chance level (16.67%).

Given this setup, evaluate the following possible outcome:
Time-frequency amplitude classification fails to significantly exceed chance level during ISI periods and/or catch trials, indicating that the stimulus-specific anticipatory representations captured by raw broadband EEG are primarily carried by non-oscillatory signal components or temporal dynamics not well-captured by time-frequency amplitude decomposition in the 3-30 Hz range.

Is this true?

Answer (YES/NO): NO